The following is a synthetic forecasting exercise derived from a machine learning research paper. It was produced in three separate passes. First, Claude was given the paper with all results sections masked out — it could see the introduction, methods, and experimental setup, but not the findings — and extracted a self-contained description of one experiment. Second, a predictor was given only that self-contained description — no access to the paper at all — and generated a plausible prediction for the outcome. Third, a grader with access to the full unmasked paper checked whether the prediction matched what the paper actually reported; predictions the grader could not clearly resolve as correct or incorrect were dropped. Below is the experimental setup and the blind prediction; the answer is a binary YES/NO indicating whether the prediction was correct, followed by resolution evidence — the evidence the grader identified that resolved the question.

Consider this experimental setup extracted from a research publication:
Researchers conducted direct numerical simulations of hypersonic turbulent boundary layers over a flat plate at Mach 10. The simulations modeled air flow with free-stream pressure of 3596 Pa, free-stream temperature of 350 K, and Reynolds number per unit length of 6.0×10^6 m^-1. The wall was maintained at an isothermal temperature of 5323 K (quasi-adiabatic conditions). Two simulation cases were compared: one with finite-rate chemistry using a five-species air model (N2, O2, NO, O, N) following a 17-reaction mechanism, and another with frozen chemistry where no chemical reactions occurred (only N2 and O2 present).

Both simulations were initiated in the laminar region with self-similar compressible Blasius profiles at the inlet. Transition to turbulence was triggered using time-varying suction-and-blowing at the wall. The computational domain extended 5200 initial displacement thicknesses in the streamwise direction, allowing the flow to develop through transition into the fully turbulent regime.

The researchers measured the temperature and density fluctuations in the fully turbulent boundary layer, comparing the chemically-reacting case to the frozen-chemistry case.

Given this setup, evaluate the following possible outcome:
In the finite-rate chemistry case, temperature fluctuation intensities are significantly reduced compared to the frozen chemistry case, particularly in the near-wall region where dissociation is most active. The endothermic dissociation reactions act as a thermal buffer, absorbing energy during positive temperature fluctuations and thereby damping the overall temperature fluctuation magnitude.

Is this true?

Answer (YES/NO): NO